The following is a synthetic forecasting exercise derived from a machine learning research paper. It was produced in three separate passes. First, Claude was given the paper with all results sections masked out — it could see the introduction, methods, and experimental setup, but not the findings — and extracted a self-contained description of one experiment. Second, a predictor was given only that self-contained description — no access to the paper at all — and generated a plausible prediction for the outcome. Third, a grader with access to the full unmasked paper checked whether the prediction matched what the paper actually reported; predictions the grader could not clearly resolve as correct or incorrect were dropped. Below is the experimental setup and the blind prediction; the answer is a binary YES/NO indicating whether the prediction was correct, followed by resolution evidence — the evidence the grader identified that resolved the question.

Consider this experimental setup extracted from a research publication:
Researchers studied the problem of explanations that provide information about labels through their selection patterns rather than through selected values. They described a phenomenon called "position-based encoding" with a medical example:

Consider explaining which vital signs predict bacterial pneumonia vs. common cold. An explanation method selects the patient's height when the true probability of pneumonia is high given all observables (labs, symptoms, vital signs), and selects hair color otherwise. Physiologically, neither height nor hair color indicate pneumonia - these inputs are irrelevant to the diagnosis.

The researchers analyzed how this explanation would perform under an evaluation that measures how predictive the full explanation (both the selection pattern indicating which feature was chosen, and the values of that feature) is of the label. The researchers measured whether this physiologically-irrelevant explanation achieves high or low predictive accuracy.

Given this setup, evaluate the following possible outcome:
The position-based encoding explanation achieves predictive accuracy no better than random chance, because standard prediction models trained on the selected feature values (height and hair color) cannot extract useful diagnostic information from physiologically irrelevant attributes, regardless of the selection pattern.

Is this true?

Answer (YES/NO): NO